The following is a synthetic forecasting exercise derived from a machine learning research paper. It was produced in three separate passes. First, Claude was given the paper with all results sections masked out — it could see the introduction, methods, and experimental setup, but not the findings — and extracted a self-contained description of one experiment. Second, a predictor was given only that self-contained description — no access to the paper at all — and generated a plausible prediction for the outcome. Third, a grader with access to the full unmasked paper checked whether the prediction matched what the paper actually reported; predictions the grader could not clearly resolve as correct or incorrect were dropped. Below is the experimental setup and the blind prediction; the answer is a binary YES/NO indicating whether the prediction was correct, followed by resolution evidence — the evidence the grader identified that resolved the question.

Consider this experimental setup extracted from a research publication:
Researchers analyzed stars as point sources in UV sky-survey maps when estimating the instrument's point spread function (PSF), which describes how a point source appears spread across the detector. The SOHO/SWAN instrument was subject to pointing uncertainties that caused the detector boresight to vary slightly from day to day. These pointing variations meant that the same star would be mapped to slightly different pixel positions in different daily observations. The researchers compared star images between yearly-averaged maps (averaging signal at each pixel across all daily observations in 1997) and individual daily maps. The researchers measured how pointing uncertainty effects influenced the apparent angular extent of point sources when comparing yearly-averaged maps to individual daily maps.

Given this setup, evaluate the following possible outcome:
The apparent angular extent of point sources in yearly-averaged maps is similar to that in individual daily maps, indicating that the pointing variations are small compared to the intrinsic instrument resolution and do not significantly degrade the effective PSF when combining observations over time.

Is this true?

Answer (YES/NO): NO